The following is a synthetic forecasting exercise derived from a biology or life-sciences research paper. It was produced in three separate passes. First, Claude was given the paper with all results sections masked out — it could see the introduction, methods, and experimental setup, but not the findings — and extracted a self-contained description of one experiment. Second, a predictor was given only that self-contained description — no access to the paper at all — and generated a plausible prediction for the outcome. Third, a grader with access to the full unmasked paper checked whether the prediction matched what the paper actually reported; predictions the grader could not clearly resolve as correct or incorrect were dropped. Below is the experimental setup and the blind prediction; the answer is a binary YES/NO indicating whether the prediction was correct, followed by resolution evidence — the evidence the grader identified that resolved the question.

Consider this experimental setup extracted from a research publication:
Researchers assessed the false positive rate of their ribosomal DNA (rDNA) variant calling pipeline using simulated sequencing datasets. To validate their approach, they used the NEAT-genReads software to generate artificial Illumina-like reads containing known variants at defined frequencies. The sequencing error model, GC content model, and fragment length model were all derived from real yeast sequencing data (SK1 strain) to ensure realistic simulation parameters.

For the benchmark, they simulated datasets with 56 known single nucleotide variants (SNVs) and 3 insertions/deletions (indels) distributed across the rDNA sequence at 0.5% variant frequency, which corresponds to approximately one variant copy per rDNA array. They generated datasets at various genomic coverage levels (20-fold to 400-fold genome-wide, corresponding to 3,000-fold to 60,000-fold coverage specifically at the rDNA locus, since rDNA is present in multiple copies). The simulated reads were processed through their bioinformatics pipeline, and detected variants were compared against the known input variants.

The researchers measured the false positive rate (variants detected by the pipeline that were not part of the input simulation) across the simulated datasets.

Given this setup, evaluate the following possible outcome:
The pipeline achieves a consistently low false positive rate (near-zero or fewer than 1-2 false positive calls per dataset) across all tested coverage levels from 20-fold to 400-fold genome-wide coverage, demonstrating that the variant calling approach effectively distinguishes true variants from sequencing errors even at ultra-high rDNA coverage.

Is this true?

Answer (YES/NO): YES